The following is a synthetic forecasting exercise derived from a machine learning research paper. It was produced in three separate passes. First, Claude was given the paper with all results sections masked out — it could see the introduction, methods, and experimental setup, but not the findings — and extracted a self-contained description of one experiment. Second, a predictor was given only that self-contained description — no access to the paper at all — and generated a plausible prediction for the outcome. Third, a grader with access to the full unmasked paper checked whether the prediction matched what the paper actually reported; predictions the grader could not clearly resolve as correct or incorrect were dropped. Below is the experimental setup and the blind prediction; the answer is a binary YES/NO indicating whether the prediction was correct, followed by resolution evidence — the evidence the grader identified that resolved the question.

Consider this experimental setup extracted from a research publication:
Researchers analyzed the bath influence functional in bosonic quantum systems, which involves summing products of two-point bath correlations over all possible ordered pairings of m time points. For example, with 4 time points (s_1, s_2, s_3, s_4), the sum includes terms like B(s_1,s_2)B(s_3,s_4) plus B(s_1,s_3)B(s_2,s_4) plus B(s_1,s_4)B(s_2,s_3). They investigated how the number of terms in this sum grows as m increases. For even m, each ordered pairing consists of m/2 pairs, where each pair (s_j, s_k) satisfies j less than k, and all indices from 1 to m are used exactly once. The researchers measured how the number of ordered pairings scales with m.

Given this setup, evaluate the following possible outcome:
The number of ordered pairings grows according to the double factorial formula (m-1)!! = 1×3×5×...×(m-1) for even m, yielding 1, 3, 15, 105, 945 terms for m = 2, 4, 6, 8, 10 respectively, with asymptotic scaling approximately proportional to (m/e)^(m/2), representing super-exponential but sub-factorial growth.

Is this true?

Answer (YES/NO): YES